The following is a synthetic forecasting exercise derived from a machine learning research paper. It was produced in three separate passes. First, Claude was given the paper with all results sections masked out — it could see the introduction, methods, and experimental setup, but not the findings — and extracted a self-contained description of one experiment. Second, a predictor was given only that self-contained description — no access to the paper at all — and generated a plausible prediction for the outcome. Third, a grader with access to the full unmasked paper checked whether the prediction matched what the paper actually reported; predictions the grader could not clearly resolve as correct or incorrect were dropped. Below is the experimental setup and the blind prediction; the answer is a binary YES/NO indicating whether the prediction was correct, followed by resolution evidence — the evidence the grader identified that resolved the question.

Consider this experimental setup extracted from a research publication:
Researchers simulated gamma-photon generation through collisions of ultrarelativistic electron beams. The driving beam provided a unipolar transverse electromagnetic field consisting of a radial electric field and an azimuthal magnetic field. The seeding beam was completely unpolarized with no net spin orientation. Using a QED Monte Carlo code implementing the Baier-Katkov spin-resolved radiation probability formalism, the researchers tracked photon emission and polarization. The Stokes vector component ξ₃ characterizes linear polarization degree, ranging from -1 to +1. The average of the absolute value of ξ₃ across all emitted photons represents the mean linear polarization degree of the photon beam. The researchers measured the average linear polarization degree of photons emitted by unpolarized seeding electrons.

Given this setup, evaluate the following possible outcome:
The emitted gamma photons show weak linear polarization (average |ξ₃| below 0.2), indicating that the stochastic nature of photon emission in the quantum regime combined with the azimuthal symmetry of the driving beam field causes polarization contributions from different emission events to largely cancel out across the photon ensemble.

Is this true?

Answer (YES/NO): NO